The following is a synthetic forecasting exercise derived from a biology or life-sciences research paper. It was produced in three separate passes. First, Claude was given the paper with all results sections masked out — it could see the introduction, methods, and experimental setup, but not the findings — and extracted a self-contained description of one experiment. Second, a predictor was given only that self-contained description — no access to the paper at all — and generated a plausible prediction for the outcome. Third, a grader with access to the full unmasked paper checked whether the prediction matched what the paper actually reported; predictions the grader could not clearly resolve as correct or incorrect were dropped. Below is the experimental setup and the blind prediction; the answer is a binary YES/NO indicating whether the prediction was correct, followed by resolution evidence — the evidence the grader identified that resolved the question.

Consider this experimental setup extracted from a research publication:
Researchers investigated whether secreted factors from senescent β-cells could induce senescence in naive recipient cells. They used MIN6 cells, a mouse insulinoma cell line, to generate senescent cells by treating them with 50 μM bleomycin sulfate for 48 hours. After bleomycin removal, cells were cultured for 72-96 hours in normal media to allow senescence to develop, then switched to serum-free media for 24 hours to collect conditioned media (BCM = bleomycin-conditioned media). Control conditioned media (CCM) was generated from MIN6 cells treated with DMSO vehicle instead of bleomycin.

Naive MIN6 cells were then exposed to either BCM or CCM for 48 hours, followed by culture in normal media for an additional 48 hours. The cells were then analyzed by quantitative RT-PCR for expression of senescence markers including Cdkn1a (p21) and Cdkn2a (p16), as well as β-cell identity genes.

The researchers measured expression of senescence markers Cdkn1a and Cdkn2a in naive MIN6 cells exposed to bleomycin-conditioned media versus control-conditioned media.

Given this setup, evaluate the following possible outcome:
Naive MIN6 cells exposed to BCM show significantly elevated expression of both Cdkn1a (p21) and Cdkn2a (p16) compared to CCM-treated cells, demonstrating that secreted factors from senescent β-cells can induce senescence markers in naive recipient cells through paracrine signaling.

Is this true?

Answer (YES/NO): NO